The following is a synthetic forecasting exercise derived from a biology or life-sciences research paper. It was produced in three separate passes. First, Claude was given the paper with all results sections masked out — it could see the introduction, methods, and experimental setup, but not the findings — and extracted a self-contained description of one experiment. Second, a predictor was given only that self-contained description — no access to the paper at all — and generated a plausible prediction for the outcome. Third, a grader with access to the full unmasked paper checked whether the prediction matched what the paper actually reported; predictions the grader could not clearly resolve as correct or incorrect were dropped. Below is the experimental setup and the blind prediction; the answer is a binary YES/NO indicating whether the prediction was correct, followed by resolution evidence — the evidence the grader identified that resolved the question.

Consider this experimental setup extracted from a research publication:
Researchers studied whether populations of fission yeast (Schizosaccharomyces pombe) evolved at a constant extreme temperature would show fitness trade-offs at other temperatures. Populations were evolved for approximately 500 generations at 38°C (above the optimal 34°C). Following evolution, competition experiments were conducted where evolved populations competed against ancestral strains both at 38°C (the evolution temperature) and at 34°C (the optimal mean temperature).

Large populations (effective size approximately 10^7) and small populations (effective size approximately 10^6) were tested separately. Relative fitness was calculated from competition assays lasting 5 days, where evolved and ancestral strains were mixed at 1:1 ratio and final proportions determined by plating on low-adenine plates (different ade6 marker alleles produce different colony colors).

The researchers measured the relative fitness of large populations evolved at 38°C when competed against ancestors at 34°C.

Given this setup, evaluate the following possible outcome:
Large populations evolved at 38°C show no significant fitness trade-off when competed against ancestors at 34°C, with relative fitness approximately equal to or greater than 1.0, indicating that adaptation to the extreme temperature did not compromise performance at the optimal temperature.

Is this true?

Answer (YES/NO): YES